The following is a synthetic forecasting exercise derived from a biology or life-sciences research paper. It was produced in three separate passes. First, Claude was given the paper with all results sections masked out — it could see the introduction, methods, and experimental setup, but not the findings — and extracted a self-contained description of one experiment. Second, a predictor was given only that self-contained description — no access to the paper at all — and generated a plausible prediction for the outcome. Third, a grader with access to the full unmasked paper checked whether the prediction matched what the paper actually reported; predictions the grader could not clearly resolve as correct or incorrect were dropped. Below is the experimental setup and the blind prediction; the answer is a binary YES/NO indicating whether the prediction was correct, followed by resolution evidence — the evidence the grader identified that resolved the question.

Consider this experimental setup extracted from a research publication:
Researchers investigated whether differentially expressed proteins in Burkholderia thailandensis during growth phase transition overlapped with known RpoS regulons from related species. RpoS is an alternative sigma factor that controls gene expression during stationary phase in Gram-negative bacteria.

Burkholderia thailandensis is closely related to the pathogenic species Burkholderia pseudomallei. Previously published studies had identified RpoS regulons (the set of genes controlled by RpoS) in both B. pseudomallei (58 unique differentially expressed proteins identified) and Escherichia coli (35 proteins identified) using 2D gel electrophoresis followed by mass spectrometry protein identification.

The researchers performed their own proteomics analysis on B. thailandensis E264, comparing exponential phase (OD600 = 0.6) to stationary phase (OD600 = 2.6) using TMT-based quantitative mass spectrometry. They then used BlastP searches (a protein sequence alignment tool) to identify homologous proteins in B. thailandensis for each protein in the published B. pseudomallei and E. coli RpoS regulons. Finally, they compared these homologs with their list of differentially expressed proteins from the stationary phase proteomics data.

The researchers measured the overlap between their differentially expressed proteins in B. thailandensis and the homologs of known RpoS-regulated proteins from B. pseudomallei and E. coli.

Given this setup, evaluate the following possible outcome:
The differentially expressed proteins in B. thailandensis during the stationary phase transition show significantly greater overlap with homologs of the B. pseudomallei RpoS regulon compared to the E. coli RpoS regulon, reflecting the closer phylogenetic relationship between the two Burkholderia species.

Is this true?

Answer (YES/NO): NO